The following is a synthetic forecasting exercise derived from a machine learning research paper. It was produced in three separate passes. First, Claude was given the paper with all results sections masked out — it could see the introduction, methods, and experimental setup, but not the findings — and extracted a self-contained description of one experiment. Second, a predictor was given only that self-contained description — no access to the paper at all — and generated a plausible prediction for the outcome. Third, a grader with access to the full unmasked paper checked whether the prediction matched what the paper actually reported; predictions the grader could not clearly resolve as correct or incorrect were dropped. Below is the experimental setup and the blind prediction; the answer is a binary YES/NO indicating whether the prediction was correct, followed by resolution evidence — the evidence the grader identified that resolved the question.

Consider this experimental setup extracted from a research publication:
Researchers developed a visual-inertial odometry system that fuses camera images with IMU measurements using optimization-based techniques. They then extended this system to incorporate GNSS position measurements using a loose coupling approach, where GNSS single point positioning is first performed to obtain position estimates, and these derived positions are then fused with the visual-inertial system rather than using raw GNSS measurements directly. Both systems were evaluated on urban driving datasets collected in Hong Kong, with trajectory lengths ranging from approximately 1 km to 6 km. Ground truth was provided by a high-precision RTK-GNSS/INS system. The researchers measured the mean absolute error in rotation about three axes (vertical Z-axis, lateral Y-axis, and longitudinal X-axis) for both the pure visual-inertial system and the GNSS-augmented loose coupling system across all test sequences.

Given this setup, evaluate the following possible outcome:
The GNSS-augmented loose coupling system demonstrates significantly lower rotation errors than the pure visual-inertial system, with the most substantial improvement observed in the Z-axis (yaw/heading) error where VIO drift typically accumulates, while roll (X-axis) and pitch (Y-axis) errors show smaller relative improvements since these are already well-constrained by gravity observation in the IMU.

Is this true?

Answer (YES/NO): NO